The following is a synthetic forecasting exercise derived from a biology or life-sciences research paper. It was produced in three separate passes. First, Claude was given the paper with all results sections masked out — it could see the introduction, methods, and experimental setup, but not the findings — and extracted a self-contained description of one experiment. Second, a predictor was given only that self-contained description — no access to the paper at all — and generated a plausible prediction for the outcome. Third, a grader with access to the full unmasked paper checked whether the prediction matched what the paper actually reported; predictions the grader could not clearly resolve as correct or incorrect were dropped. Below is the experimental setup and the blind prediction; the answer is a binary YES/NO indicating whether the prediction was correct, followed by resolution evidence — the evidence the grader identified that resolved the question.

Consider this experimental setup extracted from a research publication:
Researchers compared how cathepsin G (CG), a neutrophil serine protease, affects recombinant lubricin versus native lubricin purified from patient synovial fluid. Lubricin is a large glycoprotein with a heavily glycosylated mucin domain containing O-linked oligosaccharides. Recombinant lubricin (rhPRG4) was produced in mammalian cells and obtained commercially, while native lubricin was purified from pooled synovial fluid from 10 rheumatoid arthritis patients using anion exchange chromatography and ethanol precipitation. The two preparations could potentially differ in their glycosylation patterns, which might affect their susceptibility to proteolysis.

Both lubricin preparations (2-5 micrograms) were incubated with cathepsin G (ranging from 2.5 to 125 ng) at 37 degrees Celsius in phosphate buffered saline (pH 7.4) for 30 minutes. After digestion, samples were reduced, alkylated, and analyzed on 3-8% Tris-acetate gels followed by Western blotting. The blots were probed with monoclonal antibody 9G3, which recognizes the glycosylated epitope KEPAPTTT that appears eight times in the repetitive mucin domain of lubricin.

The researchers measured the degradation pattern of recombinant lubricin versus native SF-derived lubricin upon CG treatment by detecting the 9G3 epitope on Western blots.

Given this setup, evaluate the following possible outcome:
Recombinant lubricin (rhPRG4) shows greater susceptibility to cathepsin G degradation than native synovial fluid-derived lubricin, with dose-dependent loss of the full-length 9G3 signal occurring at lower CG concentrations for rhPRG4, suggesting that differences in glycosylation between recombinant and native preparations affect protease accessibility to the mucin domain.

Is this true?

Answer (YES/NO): YES